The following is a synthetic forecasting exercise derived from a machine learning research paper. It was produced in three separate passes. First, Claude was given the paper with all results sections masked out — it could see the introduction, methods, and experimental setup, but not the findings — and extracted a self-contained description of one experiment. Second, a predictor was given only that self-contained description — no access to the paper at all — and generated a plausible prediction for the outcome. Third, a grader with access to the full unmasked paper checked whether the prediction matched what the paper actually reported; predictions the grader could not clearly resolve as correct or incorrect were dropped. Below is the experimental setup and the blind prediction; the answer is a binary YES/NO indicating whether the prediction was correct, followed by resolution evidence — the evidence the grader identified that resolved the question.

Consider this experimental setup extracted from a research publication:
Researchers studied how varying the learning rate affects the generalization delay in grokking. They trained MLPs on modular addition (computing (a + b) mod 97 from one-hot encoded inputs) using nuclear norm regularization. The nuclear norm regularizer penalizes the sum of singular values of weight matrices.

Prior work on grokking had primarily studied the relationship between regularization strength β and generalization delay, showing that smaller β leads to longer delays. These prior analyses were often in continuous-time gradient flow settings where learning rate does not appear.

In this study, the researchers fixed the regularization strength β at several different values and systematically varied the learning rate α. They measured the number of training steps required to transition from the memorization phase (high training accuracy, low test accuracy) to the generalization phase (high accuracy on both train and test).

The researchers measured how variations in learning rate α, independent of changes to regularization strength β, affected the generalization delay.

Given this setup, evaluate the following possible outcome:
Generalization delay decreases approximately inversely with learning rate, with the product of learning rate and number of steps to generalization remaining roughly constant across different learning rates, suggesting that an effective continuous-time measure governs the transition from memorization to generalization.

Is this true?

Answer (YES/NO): YES